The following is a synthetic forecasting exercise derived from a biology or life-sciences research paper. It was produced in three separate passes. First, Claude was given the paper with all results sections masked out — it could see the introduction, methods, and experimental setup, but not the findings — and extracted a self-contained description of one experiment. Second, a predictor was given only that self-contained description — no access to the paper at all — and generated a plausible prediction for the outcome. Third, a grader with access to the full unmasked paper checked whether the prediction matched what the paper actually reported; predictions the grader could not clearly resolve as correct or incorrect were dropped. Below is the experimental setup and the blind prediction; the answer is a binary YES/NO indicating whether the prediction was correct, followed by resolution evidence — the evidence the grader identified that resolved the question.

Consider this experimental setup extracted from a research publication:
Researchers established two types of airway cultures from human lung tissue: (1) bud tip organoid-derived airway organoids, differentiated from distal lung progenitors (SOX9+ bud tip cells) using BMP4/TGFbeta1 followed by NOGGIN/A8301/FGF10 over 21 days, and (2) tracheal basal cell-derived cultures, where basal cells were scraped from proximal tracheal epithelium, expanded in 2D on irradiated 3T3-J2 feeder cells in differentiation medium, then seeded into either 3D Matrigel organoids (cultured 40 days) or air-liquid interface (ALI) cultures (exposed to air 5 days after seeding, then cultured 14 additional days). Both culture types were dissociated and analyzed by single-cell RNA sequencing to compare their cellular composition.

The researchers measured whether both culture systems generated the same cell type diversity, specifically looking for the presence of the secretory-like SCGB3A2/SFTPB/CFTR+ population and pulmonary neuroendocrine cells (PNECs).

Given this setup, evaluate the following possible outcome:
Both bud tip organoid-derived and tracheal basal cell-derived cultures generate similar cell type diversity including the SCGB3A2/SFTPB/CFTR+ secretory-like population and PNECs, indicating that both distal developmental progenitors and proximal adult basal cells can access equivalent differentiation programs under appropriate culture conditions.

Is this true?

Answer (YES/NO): NO